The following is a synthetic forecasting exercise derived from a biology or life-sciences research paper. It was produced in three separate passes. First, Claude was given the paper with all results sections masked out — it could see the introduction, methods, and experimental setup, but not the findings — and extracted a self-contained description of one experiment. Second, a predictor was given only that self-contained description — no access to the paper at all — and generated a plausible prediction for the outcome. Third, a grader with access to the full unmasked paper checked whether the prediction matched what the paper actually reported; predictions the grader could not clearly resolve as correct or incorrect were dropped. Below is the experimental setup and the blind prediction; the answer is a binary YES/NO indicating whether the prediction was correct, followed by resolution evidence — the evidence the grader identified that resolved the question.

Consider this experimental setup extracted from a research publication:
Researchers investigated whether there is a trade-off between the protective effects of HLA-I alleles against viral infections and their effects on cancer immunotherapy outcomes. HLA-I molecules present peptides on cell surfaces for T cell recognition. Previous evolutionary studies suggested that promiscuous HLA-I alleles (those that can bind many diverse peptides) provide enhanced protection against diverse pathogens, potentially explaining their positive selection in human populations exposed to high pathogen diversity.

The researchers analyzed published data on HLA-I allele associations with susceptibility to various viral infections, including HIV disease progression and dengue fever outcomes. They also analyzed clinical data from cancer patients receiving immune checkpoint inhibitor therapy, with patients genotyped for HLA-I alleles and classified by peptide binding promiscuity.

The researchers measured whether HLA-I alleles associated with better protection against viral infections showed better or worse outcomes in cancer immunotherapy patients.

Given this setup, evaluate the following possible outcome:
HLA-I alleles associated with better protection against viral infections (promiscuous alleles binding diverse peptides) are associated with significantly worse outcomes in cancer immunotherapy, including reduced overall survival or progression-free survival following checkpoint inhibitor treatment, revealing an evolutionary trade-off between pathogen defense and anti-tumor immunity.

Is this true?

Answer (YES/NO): YES